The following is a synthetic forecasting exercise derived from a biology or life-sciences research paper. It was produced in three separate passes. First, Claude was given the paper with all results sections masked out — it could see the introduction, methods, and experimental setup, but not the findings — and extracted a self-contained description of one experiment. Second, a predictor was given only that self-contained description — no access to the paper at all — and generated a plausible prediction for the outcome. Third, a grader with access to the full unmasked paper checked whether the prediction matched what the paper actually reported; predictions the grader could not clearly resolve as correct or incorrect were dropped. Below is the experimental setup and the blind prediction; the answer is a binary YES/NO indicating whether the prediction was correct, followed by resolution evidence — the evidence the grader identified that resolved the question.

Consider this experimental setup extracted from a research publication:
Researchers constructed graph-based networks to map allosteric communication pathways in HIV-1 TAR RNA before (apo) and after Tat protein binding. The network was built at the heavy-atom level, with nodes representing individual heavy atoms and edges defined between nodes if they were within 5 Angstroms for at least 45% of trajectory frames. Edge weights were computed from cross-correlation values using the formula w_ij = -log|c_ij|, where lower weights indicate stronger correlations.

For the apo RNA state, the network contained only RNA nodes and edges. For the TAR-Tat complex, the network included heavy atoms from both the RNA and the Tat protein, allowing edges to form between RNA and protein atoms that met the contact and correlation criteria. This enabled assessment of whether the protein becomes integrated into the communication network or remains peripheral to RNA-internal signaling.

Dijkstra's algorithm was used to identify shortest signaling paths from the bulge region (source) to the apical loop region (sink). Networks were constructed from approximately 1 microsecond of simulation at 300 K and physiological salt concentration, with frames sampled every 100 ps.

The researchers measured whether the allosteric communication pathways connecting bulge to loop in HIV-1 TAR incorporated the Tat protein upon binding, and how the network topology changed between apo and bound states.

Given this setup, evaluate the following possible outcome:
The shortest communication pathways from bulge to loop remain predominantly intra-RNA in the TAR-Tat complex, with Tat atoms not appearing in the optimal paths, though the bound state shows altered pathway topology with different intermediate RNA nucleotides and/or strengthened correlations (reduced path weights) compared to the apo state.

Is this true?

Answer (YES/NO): YES